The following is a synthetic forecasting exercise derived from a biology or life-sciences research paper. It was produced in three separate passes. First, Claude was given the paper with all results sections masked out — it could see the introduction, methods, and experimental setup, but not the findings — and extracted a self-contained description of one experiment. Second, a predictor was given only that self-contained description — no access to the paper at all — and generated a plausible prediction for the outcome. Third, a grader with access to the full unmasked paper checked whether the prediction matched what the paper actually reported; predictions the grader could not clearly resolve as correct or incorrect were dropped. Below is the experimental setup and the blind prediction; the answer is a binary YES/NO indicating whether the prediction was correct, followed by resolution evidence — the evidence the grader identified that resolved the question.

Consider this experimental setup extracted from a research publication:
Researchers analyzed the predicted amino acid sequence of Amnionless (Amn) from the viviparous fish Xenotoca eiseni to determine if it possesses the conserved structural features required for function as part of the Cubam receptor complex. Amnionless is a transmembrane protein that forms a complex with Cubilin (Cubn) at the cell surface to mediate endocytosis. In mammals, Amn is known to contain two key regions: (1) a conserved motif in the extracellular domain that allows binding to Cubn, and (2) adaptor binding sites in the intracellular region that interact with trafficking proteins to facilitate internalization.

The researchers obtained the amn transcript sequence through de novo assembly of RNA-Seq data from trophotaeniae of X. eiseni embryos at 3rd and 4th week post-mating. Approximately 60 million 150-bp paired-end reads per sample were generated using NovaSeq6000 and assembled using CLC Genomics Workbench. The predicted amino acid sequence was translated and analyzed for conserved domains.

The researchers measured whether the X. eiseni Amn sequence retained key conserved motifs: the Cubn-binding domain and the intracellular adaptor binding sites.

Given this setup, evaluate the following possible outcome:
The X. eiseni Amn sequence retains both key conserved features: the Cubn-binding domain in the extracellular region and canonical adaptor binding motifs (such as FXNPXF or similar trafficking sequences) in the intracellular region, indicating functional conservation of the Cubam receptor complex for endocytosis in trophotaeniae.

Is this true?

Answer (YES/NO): YES